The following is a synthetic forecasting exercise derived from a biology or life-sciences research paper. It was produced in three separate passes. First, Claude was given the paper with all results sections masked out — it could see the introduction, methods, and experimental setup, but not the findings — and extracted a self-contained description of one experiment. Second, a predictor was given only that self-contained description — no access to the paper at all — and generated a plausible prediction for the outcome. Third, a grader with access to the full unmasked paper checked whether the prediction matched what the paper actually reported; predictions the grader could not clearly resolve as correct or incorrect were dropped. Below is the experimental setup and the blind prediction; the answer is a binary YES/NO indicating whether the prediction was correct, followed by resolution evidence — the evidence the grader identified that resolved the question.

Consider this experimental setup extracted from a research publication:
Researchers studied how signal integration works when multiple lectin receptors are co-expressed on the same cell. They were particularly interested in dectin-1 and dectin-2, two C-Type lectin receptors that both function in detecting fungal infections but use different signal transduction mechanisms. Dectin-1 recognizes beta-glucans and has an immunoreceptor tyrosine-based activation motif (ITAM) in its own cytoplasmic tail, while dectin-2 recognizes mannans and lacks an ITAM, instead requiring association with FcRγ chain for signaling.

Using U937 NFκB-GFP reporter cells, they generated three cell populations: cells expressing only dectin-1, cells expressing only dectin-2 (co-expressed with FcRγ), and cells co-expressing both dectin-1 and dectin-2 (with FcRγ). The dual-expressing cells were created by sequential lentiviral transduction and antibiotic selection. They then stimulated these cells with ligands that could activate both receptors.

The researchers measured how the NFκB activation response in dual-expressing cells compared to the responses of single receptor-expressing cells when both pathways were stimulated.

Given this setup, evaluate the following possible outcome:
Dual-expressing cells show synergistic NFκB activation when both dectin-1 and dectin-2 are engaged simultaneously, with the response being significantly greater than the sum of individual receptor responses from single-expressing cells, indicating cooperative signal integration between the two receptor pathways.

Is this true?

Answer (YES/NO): NO